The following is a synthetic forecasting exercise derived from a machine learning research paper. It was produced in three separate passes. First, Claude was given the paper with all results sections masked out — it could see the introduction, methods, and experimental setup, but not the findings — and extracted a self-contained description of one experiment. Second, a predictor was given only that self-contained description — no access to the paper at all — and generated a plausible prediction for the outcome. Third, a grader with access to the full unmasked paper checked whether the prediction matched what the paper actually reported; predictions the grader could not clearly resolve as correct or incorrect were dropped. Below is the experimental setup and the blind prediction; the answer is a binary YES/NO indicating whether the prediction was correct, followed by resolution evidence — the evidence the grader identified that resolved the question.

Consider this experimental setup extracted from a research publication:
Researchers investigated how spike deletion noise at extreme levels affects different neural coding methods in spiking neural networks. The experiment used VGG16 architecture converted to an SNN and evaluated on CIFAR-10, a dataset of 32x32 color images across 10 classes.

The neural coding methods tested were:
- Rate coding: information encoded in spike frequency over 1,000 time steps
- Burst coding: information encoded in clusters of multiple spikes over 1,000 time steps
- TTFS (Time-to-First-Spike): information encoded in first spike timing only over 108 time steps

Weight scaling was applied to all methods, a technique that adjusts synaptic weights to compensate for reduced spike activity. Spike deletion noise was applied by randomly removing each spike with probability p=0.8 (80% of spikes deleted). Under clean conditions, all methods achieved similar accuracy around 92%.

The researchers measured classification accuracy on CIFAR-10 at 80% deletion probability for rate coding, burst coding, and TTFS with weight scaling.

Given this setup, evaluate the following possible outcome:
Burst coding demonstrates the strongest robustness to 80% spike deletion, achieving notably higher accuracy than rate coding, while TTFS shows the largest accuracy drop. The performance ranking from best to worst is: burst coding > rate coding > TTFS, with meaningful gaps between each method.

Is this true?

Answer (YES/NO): NO